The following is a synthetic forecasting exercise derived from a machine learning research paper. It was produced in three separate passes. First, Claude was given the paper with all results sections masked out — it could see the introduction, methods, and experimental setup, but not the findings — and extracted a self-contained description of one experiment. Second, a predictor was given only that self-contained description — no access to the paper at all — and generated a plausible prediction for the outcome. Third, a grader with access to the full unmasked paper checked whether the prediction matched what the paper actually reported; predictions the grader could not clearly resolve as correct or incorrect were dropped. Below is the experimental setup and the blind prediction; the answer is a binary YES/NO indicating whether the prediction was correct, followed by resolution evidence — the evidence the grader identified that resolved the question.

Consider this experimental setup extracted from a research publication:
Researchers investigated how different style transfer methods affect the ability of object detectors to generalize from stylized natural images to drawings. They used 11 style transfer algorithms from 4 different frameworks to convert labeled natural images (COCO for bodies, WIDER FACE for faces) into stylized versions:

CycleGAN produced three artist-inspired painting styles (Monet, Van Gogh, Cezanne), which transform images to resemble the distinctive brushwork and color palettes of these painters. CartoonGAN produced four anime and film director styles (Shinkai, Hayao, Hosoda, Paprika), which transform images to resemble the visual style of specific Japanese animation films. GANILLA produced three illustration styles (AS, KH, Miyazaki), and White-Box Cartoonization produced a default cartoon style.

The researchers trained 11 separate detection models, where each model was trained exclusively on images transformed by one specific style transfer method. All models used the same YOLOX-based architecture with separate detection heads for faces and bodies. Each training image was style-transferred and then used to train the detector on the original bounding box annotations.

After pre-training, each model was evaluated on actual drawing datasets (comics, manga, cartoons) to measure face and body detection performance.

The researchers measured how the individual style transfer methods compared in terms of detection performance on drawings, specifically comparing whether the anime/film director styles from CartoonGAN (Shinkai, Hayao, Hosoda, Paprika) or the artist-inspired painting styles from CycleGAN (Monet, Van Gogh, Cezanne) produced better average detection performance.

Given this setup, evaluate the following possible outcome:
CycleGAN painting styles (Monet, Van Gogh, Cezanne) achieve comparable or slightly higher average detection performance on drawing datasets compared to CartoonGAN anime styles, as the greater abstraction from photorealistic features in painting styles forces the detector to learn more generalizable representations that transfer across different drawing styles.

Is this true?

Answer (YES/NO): NO